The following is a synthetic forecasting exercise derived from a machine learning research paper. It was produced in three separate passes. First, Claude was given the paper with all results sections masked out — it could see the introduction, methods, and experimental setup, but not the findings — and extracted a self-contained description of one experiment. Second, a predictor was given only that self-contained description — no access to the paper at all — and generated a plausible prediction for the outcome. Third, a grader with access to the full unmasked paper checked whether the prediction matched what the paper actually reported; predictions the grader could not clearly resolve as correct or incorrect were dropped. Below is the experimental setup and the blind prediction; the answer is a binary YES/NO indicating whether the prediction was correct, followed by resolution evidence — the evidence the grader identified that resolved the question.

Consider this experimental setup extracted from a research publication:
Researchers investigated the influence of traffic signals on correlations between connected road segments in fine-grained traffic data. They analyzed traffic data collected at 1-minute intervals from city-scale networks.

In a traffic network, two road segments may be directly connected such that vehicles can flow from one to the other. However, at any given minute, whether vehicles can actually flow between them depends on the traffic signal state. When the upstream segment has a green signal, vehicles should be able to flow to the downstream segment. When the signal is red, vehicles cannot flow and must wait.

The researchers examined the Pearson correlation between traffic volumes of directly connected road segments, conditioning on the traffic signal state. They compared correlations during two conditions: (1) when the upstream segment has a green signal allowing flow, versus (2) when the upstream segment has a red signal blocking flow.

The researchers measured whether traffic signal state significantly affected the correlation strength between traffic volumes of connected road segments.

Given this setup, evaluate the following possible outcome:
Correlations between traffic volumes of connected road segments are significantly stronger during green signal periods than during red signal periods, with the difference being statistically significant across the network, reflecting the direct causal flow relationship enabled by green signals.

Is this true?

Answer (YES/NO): YES